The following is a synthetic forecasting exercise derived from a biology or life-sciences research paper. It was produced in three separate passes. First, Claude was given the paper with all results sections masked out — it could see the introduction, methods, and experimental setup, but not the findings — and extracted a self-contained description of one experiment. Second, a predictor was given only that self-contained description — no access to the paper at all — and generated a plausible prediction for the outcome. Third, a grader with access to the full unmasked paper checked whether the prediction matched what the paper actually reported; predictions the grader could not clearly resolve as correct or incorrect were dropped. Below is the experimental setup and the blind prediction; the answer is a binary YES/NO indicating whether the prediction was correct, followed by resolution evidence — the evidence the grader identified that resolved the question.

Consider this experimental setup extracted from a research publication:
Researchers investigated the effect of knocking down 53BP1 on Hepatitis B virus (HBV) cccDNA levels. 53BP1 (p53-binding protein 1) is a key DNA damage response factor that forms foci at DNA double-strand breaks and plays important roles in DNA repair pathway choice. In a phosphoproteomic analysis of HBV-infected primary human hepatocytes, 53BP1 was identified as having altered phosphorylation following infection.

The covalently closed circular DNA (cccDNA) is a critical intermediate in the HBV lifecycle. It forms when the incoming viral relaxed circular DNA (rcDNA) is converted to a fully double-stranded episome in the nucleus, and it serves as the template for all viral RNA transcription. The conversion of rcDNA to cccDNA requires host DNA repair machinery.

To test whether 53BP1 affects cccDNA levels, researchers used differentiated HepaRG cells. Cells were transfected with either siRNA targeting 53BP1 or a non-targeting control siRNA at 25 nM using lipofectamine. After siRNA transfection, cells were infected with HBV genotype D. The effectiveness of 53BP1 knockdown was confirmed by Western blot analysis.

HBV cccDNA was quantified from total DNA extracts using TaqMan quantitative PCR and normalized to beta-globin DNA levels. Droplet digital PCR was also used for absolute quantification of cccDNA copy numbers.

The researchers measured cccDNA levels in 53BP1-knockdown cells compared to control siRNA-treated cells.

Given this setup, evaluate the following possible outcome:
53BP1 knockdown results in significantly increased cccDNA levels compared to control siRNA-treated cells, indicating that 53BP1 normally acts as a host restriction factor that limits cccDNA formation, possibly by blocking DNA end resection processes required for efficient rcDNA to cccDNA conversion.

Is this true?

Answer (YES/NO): YES